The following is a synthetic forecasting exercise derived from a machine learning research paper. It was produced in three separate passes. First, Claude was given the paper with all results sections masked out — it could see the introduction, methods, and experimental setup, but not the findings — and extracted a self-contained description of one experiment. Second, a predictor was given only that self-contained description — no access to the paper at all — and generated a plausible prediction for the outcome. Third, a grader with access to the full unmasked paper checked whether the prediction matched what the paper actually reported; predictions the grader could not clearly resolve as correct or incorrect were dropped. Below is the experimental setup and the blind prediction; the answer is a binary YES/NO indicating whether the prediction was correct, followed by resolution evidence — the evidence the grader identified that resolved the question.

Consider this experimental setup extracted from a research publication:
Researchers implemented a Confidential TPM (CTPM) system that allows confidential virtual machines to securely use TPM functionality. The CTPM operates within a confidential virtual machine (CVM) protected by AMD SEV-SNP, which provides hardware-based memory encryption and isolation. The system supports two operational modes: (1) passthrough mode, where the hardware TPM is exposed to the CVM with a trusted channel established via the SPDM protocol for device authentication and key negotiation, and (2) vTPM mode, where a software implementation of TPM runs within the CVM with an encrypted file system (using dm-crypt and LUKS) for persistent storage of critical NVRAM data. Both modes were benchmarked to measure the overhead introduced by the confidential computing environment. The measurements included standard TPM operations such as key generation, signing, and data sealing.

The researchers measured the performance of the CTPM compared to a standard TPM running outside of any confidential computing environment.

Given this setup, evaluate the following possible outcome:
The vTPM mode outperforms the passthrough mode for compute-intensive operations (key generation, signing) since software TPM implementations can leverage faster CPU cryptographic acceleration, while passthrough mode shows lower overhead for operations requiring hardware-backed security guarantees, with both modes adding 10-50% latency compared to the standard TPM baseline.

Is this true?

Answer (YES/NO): NO